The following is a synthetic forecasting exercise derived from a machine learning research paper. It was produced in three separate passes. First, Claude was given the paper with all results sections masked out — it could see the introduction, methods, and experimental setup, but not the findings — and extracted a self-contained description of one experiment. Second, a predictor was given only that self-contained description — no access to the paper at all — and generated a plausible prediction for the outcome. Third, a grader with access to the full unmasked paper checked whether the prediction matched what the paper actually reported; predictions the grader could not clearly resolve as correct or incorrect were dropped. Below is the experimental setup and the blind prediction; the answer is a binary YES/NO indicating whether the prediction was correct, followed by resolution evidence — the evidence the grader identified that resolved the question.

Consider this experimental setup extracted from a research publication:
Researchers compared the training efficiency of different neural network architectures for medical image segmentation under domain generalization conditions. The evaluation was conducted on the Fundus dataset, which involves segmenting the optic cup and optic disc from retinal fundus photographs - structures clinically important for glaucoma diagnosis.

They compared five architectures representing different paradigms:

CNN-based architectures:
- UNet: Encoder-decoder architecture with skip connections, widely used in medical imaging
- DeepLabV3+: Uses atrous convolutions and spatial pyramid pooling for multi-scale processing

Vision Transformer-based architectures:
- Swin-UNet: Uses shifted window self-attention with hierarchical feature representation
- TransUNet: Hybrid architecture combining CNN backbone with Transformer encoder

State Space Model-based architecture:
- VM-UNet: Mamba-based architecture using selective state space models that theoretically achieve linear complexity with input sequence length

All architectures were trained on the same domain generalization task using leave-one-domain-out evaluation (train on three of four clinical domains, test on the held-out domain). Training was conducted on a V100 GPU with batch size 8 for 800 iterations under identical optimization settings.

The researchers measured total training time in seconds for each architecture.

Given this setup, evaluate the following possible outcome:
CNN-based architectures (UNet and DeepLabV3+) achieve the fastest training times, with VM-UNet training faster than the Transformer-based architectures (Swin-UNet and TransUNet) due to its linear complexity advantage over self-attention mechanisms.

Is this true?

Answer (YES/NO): NO